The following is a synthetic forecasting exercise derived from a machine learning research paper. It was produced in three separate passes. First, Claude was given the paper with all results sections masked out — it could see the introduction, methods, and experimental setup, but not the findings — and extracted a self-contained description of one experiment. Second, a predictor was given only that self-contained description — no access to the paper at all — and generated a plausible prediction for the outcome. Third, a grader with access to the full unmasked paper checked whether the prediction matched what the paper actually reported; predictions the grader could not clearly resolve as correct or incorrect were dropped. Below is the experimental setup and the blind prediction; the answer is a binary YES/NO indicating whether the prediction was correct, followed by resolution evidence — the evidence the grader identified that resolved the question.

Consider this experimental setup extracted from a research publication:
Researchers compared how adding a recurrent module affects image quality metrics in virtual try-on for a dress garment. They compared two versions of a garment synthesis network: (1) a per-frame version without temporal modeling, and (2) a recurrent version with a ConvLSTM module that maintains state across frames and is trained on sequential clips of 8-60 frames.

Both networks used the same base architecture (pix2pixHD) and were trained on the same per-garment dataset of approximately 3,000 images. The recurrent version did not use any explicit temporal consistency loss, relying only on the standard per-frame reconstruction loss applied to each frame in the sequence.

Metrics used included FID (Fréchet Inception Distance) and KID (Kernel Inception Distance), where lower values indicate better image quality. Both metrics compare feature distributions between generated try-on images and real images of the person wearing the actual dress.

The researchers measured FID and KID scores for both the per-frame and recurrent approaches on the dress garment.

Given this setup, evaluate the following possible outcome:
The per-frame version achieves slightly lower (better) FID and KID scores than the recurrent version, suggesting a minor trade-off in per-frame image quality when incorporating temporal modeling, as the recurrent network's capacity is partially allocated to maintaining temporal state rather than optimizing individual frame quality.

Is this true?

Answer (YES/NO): YES